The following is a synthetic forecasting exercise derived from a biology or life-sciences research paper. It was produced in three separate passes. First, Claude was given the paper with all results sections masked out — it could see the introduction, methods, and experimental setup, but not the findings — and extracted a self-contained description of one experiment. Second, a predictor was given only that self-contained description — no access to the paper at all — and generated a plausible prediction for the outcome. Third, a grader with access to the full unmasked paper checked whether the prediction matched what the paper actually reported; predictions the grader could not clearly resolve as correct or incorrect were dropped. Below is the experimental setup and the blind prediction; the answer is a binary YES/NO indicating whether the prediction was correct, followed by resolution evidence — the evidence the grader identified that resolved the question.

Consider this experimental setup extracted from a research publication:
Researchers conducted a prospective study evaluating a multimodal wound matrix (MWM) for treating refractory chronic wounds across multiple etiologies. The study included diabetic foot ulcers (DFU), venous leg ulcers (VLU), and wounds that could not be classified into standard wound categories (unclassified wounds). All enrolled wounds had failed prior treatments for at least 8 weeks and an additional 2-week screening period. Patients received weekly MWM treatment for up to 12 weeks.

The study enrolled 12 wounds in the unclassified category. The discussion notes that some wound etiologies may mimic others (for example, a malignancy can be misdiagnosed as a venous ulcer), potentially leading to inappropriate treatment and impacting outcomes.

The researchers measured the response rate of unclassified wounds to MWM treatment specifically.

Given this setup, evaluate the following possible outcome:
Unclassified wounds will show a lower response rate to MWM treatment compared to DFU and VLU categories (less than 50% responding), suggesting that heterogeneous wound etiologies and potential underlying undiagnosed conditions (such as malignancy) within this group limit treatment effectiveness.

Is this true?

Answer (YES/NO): YES